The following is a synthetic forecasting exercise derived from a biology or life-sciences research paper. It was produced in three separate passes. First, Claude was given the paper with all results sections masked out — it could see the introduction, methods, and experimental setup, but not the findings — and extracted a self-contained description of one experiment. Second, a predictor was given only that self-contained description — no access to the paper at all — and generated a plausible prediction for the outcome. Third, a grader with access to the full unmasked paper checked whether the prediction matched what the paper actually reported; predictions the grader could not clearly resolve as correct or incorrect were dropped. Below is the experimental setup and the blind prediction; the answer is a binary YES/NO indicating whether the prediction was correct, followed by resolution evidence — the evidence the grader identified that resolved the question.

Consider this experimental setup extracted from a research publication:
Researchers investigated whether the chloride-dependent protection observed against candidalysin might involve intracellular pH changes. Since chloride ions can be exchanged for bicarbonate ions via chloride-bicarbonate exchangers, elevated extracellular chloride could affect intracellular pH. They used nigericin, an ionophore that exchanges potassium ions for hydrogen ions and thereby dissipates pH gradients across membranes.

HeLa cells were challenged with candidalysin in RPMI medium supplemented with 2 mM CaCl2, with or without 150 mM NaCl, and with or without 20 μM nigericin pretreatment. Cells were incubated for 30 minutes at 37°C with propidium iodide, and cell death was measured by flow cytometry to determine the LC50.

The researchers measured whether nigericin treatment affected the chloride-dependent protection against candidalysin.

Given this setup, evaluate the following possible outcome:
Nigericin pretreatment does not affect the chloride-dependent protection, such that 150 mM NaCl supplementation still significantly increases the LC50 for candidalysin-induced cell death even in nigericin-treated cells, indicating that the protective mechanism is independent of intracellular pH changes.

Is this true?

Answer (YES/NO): NO